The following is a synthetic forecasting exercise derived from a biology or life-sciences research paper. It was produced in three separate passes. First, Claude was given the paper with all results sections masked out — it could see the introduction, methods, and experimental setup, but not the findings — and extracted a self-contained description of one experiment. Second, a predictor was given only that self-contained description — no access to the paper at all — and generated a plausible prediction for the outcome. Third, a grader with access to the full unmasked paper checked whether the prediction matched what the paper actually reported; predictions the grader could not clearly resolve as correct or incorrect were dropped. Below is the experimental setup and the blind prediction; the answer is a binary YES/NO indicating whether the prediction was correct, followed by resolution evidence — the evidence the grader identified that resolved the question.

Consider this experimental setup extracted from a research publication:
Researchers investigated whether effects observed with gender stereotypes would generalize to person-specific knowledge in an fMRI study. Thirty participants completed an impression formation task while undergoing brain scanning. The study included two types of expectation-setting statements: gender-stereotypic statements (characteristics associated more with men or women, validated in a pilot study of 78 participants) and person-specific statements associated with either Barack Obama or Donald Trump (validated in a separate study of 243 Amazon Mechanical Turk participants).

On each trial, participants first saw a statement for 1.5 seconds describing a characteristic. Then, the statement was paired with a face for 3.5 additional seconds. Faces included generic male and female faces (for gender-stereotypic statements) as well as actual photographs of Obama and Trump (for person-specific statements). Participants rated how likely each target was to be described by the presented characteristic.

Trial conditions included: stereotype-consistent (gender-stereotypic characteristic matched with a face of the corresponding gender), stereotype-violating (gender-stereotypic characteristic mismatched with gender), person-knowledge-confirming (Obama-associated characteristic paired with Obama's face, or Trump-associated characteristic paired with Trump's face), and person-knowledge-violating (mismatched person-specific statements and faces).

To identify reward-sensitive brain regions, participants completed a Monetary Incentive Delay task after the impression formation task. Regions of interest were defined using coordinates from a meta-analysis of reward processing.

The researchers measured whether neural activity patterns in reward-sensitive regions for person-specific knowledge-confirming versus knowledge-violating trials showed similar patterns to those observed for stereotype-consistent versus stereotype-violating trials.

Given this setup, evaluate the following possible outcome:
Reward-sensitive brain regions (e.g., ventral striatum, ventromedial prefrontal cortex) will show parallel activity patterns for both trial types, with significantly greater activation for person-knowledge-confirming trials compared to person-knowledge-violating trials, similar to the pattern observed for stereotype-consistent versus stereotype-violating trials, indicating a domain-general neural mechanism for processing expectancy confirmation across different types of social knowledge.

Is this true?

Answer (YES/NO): YES